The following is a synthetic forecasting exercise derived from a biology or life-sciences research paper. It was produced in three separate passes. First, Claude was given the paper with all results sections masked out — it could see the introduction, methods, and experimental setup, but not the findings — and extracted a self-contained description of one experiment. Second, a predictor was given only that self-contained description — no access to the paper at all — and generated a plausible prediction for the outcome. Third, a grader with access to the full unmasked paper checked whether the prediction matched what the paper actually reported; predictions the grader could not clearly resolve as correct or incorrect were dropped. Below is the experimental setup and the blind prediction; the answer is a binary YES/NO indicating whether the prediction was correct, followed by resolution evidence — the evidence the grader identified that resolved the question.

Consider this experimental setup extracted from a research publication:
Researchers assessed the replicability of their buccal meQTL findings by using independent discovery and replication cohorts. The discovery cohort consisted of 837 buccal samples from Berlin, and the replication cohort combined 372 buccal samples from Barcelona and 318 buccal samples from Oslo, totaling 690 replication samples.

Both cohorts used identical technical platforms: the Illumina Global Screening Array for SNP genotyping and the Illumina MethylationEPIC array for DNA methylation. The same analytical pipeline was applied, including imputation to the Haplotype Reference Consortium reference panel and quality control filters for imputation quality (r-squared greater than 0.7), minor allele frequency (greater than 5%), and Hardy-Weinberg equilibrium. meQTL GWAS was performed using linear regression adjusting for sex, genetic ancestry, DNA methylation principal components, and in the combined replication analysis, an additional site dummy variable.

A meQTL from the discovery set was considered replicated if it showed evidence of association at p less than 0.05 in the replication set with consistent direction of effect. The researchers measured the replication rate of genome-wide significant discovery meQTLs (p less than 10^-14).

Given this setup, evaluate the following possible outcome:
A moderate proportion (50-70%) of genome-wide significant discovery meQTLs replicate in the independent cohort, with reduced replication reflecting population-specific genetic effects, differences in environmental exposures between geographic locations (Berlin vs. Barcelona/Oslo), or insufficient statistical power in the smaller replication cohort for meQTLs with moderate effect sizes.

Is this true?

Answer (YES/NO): NO